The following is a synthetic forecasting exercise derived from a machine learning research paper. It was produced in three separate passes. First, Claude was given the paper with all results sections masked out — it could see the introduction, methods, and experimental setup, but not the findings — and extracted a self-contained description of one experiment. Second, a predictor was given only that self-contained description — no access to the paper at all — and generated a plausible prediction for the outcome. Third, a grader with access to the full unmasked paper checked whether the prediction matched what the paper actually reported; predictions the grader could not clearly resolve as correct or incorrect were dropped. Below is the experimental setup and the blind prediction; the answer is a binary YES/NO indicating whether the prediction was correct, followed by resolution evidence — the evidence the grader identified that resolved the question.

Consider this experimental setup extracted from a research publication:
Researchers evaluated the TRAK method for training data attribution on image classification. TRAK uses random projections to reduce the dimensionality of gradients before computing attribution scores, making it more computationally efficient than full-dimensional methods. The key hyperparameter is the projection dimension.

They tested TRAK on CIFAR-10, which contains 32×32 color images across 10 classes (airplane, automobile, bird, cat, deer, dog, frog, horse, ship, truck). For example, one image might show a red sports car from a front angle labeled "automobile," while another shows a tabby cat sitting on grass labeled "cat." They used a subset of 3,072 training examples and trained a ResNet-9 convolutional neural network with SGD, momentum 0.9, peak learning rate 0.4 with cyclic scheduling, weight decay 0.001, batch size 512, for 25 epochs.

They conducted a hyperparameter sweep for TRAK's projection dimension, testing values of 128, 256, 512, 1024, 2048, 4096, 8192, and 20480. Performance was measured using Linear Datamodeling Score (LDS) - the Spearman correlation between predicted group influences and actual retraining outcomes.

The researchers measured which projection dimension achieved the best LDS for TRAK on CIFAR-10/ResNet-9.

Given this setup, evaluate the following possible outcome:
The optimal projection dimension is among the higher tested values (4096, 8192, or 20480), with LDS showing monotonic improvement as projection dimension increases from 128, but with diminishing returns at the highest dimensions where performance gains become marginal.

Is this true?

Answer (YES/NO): NO